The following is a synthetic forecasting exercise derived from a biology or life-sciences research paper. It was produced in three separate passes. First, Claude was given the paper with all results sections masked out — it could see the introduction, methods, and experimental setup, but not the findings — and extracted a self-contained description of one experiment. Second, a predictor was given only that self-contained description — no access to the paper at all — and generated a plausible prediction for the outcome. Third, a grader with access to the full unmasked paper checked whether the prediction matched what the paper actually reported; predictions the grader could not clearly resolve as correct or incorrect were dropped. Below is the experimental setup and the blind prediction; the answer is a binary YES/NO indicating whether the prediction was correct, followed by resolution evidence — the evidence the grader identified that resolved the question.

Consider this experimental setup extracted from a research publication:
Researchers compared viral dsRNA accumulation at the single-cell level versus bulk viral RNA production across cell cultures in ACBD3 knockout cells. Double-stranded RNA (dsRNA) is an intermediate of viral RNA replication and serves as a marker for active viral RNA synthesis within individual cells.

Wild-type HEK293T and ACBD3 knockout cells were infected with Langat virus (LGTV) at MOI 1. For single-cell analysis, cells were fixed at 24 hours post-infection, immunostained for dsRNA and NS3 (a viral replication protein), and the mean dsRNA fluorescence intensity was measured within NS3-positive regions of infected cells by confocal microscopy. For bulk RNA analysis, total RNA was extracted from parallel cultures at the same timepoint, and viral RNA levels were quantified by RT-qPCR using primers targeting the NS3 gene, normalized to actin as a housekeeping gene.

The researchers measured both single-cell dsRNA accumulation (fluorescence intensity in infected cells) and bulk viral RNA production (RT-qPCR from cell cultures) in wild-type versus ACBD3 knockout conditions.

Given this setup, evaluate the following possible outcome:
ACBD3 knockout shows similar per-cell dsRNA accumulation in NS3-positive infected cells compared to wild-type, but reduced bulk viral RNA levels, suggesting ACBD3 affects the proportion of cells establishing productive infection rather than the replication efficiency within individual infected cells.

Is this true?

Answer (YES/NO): NO